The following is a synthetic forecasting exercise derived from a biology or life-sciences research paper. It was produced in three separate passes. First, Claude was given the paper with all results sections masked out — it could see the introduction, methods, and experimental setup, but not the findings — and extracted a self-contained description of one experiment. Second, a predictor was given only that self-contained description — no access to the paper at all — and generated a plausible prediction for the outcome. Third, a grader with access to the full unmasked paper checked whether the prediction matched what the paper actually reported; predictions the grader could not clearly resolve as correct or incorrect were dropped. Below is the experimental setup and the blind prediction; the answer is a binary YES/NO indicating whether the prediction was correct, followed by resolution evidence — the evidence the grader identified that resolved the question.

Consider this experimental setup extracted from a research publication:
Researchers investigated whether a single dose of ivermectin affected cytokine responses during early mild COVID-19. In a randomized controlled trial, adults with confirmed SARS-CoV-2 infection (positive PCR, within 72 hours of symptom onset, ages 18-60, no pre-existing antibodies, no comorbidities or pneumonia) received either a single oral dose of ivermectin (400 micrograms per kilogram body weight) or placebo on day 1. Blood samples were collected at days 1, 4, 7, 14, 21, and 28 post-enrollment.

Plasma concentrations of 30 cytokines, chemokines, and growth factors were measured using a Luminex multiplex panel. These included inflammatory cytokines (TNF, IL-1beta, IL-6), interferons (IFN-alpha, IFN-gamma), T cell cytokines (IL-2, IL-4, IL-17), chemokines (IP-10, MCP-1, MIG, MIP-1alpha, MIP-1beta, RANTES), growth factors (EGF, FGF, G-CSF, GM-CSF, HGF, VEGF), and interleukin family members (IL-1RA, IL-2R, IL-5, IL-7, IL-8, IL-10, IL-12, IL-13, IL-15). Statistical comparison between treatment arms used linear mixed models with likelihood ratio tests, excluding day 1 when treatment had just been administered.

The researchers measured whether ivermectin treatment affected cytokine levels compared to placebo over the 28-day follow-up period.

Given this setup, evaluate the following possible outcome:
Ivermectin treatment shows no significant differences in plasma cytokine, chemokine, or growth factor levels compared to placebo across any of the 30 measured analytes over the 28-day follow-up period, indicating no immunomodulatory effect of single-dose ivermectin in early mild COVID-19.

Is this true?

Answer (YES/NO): YES